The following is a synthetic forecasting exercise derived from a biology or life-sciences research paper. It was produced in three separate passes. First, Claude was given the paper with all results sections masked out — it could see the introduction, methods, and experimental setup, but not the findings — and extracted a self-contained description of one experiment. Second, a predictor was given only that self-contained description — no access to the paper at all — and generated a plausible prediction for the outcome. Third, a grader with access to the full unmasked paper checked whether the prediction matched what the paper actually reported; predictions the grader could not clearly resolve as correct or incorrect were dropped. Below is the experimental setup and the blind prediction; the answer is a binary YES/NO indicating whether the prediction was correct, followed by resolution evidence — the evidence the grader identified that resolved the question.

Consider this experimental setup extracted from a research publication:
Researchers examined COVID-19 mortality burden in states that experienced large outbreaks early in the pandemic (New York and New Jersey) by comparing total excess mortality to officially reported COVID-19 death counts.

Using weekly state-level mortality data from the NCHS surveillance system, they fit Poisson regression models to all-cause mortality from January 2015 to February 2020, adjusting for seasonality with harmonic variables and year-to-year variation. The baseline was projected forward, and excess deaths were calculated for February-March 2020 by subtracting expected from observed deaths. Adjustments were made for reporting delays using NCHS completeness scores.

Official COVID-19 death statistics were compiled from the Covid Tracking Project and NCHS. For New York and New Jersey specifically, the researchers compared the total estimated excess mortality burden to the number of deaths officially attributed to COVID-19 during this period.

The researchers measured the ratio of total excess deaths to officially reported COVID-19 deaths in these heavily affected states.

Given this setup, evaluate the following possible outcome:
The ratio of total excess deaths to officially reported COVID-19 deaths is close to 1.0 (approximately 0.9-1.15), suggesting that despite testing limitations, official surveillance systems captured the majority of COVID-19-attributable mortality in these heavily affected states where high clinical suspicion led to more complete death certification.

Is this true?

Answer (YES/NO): NO